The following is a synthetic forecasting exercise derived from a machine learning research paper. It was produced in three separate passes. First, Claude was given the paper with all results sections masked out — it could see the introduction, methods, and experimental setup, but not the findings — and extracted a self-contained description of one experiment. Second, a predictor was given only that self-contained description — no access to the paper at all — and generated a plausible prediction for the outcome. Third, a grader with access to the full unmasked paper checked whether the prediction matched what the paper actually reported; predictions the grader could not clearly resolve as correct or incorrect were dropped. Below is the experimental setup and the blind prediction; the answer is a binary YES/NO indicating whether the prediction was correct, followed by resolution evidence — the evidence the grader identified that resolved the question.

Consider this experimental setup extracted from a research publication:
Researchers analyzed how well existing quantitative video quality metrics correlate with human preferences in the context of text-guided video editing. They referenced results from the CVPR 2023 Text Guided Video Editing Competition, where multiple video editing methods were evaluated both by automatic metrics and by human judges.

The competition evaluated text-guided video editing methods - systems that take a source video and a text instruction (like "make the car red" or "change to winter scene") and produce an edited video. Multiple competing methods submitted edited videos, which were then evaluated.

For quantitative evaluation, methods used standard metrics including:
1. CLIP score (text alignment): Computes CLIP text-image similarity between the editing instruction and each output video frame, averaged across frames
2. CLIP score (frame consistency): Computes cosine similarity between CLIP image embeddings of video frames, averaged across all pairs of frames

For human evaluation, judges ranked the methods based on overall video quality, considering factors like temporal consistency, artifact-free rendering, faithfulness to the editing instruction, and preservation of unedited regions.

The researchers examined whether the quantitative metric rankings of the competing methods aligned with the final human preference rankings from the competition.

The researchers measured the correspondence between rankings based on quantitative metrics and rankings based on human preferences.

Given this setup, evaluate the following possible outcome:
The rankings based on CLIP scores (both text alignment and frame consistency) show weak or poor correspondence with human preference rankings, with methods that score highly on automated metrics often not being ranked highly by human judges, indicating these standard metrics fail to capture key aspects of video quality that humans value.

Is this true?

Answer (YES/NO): YES